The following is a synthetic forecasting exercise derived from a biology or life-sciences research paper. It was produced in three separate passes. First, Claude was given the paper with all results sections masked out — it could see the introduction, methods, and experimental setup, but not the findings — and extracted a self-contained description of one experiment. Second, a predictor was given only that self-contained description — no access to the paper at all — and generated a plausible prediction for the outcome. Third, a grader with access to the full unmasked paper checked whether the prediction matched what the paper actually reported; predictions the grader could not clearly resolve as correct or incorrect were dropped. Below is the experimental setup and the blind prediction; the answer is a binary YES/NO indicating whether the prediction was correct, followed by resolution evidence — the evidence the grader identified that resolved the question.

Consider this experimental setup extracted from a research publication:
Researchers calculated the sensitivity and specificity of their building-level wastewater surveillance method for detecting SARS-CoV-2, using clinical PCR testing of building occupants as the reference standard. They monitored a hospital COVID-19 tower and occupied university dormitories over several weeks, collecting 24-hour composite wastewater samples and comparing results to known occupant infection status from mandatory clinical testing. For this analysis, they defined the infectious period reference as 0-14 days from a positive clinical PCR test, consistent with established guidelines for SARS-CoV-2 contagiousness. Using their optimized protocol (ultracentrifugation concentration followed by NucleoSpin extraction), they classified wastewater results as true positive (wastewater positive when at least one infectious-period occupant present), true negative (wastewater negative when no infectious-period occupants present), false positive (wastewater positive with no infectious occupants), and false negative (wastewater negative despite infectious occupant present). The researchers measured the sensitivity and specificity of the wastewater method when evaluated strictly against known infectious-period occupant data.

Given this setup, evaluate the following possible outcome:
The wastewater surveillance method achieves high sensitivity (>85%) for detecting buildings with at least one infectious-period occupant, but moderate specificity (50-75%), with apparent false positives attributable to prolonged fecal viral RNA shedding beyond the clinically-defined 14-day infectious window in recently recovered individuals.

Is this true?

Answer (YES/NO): YES